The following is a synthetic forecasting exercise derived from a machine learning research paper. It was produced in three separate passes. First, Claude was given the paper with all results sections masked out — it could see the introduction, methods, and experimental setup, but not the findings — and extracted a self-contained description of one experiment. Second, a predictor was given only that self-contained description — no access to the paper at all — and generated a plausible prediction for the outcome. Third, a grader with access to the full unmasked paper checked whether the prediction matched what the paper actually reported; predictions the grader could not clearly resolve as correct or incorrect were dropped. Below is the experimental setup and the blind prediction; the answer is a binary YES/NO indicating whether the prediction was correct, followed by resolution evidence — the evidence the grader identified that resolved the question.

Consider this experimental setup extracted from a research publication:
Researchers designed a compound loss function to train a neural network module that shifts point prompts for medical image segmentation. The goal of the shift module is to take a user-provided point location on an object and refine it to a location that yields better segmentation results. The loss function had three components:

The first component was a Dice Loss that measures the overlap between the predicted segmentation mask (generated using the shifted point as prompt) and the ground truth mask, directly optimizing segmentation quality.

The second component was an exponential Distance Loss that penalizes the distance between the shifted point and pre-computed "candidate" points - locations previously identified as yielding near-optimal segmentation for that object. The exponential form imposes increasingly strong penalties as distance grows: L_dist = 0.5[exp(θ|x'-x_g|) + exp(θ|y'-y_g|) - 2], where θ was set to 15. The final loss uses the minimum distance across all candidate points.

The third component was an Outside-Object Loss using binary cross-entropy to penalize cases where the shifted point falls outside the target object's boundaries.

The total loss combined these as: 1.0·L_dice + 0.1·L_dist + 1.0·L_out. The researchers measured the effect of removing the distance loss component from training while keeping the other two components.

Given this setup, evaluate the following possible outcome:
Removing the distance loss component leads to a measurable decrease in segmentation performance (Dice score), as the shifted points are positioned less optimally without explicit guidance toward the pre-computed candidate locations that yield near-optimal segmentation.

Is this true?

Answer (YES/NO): NO